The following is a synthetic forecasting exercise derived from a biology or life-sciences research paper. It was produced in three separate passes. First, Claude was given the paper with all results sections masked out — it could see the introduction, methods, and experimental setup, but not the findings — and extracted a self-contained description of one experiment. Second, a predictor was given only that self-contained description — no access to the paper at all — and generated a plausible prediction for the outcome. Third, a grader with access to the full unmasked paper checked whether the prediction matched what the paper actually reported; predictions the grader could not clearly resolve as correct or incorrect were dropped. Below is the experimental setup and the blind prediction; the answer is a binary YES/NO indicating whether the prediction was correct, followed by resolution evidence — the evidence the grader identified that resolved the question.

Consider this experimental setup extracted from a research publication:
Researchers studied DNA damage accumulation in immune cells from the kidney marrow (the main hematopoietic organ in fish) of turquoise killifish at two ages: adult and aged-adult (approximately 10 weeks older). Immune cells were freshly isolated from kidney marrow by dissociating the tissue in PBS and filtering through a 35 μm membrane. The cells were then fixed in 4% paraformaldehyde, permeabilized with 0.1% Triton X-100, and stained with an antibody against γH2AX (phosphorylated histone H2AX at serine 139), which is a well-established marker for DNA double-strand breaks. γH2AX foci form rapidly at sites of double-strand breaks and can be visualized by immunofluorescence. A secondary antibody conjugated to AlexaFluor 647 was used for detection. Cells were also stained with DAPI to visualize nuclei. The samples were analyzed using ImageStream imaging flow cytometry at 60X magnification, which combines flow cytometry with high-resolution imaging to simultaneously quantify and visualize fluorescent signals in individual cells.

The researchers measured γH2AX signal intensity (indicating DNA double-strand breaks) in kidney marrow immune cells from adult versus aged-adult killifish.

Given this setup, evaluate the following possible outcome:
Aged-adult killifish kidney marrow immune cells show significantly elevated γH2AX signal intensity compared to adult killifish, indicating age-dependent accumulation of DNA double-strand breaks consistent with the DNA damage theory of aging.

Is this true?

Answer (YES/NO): YES